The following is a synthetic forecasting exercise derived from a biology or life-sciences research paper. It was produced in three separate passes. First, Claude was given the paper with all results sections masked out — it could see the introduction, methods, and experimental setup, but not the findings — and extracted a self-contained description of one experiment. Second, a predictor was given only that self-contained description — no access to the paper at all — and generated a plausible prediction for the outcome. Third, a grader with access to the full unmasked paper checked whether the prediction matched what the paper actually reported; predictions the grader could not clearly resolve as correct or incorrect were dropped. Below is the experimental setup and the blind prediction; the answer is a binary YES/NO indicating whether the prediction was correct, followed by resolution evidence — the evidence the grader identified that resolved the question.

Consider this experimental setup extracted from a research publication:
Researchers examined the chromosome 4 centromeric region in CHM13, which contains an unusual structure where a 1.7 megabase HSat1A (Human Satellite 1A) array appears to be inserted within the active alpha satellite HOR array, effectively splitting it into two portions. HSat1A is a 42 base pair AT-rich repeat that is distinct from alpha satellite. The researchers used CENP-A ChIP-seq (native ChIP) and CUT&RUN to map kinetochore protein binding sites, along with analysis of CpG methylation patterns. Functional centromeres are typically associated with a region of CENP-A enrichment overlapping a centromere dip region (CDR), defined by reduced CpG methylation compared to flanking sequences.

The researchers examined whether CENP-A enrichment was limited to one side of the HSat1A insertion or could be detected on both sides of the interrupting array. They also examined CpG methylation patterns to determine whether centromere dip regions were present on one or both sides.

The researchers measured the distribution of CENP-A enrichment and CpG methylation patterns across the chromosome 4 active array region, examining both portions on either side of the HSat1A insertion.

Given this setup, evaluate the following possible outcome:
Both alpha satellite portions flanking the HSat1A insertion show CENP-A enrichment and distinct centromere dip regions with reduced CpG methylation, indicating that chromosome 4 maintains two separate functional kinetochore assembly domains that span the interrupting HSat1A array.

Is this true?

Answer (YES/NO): YES